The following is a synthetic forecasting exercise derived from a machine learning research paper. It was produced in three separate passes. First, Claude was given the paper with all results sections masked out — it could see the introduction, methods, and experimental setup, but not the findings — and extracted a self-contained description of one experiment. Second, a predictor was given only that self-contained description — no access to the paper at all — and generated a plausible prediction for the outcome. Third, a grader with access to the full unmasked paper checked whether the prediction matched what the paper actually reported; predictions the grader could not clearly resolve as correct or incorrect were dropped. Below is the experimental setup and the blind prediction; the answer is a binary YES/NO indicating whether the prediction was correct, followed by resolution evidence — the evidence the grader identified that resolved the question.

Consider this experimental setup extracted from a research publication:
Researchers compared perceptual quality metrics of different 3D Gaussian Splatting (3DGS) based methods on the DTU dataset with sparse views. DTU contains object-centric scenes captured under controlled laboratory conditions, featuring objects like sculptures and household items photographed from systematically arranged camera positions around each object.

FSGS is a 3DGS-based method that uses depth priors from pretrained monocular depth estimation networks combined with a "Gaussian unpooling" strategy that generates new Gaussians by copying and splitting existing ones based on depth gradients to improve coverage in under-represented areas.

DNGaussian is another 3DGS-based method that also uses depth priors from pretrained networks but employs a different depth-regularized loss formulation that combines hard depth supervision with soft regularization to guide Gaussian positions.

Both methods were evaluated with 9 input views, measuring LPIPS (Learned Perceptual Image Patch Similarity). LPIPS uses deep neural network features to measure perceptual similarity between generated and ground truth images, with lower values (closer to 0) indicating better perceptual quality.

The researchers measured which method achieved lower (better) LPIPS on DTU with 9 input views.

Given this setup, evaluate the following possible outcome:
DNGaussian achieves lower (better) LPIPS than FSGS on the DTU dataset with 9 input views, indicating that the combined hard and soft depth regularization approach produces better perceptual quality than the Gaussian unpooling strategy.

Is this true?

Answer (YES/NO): NO